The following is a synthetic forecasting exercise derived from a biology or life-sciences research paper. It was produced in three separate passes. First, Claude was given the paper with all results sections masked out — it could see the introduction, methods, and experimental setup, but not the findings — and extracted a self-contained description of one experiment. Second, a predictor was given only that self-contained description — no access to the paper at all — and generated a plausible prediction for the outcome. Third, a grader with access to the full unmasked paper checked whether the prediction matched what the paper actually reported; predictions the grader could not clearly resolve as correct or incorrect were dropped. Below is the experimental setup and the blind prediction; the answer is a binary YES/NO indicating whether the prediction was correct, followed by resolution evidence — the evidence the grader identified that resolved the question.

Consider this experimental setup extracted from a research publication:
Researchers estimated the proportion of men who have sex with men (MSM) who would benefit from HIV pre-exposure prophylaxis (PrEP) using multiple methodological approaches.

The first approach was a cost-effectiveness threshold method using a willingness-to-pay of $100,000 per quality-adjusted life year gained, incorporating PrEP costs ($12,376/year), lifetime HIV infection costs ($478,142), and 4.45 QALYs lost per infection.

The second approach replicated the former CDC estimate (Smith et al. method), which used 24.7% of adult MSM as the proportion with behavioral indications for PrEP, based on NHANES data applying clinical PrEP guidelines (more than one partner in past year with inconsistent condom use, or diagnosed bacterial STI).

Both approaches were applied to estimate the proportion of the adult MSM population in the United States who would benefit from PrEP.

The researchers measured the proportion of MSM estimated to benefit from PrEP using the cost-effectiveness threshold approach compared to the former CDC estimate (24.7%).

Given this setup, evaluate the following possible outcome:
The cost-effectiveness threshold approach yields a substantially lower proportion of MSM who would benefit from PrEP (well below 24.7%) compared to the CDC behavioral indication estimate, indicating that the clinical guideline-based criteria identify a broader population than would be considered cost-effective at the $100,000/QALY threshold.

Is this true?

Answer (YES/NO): NO